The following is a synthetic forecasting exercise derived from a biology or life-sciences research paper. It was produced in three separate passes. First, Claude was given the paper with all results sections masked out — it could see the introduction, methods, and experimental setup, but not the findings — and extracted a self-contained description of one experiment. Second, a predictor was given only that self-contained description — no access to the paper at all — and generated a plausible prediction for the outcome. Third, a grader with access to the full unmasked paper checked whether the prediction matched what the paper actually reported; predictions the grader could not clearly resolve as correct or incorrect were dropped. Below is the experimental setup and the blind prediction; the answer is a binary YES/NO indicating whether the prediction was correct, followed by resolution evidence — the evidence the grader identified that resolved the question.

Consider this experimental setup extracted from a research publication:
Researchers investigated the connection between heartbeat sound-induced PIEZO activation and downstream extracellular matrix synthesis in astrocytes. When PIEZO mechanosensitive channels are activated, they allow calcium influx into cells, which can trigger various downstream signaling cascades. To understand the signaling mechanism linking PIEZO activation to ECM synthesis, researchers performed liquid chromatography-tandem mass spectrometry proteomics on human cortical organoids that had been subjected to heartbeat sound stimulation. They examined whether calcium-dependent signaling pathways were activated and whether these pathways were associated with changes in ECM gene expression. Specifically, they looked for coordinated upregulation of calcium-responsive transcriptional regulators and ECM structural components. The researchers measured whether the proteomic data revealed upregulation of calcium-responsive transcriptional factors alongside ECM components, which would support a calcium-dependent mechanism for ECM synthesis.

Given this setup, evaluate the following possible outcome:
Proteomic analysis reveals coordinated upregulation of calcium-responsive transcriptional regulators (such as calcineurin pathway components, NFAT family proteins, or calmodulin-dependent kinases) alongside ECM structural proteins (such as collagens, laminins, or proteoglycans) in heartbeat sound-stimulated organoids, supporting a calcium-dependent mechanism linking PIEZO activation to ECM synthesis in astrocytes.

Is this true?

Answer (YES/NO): NO